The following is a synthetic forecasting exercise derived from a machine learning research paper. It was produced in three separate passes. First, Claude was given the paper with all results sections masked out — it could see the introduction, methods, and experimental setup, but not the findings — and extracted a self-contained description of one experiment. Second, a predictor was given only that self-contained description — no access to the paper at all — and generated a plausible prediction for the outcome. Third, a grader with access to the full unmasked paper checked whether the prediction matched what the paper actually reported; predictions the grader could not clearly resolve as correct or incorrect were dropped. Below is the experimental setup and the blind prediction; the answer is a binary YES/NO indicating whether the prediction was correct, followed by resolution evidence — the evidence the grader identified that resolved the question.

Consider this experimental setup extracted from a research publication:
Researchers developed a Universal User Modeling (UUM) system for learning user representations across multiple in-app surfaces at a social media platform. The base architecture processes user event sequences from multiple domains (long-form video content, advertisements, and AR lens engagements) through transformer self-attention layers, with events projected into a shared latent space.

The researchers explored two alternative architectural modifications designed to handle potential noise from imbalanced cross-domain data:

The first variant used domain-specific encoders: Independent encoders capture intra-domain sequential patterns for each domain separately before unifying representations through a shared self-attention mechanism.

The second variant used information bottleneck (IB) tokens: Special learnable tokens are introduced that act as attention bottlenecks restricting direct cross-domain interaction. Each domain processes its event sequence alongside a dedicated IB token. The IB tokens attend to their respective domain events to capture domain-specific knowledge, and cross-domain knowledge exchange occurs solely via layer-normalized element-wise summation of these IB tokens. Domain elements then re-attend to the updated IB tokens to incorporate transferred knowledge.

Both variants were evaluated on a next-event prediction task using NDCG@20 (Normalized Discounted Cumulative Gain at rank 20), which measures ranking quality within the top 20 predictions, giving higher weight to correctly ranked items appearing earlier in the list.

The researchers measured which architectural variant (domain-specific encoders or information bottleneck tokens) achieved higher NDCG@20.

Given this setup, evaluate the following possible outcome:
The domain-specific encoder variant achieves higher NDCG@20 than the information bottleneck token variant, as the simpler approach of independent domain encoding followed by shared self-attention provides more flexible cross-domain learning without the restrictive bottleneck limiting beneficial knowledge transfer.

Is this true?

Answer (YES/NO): NO